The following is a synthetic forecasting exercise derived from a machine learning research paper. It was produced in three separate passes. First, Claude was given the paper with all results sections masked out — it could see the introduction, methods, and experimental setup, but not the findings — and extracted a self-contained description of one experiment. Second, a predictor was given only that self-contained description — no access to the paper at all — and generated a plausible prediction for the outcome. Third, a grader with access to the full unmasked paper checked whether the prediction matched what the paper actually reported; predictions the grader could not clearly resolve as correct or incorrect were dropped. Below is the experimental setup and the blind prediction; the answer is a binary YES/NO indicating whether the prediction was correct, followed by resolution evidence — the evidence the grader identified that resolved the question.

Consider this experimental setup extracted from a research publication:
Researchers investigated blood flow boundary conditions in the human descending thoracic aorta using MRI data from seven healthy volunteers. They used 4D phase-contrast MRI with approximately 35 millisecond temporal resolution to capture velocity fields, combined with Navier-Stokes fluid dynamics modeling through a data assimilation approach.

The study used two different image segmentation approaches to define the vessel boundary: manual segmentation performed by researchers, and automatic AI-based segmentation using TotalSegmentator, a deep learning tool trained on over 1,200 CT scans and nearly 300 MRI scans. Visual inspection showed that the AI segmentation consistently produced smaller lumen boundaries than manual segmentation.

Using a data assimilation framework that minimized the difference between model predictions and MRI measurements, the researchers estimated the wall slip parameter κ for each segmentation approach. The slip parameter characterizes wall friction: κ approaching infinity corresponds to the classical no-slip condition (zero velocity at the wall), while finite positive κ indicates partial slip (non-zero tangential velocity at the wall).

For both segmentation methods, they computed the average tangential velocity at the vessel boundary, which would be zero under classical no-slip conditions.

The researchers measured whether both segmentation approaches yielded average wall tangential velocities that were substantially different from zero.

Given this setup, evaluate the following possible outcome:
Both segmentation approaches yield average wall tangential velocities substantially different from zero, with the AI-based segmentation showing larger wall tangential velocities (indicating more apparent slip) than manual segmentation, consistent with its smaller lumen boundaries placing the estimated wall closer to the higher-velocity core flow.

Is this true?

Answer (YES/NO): YES